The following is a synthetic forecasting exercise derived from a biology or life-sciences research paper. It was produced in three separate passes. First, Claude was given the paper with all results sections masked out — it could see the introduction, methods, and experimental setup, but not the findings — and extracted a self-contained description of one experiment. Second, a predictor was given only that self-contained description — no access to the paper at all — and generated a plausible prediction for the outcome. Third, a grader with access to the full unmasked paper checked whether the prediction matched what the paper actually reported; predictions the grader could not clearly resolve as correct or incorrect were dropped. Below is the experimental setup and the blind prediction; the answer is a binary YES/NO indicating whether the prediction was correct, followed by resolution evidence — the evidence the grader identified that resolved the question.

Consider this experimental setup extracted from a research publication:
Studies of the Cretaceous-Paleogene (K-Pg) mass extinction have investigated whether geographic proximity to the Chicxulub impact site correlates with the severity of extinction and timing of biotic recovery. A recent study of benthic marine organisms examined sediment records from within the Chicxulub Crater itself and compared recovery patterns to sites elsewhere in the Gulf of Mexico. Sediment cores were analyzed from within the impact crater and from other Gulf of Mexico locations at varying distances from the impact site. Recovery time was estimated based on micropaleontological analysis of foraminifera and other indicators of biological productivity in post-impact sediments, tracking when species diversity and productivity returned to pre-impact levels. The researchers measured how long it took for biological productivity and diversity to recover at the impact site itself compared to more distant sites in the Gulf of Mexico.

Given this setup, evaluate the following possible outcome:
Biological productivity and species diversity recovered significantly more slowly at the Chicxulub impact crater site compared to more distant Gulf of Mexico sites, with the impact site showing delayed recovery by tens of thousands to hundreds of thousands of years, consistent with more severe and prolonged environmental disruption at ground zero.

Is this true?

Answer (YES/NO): NO